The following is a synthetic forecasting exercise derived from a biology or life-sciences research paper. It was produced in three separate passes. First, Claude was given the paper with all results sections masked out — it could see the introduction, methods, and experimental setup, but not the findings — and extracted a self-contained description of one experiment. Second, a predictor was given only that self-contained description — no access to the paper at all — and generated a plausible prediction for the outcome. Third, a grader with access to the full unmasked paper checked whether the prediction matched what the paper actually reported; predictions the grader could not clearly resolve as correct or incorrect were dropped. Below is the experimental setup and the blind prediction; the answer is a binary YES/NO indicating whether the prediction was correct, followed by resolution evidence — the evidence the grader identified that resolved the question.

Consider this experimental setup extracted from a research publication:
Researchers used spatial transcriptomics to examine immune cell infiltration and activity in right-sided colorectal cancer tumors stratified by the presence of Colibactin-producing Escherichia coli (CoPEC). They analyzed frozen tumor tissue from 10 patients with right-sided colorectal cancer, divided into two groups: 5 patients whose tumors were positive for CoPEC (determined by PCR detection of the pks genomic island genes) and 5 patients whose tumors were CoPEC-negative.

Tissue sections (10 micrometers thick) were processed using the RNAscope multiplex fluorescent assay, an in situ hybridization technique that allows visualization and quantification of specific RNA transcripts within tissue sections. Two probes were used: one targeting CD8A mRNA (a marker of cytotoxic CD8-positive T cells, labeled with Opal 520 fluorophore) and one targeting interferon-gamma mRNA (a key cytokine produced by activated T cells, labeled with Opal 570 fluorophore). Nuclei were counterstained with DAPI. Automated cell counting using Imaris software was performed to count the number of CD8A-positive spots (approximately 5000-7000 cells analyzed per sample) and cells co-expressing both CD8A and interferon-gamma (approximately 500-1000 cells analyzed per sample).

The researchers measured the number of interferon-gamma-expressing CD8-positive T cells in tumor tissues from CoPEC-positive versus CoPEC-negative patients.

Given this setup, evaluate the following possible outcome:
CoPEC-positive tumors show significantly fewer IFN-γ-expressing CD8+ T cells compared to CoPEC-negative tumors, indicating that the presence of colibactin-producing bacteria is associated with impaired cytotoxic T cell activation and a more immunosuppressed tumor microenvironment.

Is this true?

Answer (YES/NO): YES